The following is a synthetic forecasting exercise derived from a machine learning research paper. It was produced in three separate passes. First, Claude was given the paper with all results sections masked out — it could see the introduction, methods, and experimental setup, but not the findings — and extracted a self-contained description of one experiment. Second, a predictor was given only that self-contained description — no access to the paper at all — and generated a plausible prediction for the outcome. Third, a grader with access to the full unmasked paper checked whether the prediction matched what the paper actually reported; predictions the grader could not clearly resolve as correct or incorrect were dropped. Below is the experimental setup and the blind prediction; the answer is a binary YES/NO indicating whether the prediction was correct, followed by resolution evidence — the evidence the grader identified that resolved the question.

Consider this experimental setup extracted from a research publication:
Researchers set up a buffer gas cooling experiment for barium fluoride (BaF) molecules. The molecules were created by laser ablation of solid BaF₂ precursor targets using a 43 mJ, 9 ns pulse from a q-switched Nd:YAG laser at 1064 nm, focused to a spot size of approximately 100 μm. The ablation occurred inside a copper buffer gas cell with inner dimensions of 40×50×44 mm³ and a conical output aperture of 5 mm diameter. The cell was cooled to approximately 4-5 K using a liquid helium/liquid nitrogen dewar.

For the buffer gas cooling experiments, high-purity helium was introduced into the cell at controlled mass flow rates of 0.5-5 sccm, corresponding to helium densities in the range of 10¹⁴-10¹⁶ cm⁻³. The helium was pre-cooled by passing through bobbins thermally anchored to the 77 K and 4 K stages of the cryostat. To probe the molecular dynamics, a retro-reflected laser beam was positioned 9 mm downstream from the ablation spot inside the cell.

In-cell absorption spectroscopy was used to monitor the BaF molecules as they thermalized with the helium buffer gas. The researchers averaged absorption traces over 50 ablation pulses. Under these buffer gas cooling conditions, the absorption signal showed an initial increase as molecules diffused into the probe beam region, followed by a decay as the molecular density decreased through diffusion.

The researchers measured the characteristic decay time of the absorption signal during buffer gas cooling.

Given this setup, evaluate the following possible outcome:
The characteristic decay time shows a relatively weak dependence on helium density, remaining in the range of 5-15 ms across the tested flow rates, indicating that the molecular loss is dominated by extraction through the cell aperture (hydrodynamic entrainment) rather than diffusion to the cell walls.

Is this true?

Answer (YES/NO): NO